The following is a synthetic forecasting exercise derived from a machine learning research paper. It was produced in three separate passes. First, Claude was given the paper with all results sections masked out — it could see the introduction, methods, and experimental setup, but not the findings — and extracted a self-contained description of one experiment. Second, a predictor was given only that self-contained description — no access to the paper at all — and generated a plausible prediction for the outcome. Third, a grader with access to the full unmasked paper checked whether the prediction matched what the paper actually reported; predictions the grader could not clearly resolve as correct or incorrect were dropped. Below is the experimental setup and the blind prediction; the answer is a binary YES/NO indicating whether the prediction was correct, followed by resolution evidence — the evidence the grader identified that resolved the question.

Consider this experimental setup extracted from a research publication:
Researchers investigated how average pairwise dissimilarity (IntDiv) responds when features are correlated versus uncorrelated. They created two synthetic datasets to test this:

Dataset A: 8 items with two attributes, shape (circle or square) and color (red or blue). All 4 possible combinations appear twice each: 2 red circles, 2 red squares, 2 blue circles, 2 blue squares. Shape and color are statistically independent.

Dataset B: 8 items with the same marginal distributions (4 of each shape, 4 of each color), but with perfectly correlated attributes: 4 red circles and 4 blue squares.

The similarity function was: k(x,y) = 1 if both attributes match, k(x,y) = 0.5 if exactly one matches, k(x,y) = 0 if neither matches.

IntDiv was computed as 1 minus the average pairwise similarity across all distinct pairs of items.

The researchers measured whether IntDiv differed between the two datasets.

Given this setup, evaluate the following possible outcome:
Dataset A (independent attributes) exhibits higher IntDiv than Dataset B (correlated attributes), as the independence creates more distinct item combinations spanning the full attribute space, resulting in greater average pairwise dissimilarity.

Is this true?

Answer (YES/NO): NO